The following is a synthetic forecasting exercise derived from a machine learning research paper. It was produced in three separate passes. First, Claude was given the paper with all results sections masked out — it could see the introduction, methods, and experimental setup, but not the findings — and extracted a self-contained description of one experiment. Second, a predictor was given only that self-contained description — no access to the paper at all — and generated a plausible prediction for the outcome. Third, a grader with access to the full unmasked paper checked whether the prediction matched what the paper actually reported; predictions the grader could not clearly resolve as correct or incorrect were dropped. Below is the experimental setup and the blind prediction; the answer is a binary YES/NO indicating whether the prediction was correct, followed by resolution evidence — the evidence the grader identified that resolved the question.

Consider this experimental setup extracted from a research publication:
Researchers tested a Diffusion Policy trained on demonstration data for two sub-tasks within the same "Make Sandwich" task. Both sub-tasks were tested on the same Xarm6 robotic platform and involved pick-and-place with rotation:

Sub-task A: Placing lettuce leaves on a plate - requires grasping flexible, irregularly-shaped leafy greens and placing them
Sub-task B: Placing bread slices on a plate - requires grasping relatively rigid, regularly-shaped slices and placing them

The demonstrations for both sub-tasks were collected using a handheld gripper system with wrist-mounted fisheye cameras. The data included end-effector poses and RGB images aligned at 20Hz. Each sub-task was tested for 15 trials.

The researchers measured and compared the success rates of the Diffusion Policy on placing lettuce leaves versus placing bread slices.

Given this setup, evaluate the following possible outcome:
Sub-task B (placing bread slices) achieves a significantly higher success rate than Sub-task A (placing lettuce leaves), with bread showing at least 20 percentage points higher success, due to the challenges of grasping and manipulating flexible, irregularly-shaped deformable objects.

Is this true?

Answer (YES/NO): NO